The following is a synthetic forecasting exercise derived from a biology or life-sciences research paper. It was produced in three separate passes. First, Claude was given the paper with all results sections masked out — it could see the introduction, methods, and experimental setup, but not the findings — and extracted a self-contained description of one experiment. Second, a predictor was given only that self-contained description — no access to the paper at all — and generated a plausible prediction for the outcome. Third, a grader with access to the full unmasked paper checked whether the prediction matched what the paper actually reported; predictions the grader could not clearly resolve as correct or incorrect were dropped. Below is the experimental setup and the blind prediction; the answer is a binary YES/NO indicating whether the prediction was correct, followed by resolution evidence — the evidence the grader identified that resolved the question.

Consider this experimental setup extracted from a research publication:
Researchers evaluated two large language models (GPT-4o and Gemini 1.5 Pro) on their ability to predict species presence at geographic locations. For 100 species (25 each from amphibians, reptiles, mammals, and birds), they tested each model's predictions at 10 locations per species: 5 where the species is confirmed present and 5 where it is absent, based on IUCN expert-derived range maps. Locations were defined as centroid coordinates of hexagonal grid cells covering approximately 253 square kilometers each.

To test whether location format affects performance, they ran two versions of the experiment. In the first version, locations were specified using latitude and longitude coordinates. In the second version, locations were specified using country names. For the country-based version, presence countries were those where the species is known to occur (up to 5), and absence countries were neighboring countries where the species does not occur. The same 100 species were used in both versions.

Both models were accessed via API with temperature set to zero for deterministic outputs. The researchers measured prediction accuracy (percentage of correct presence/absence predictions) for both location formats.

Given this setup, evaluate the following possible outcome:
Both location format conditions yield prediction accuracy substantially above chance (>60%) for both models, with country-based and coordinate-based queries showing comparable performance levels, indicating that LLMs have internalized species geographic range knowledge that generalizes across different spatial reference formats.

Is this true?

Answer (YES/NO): NO